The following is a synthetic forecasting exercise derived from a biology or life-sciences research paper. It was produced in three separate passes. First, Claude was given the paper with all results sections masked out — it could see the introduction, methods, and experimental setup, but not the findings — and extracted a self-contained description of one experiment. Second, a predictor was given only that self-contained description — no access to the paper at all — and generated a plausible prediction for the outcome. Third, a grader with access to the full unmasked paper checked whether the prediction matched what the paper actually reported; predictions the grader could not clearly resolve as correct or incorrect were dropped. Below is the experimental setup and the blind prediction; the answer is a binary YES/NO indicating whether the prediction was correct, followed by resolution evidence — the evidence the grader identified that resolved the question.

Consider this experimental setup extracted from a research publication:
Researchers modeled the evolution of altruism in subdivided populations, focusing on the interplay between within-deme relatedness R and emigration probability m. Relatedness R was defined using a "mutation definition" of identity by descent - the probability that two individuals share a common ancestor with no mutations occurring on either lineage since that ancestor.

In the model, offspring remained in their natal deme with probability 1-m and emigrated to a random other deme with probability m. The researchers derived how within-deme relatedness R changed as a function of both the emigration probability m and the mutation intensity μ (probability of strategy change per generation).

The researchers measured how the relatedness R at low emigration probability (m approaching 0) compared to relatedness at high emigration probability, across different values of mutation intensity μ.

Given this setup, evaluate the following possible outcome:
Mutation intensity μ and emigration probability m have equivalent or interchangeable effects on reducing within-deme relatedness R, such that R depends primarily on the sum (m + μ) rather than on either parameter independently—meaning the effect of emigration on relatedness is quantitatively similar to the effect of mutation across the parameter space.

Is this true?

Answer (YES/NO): NO